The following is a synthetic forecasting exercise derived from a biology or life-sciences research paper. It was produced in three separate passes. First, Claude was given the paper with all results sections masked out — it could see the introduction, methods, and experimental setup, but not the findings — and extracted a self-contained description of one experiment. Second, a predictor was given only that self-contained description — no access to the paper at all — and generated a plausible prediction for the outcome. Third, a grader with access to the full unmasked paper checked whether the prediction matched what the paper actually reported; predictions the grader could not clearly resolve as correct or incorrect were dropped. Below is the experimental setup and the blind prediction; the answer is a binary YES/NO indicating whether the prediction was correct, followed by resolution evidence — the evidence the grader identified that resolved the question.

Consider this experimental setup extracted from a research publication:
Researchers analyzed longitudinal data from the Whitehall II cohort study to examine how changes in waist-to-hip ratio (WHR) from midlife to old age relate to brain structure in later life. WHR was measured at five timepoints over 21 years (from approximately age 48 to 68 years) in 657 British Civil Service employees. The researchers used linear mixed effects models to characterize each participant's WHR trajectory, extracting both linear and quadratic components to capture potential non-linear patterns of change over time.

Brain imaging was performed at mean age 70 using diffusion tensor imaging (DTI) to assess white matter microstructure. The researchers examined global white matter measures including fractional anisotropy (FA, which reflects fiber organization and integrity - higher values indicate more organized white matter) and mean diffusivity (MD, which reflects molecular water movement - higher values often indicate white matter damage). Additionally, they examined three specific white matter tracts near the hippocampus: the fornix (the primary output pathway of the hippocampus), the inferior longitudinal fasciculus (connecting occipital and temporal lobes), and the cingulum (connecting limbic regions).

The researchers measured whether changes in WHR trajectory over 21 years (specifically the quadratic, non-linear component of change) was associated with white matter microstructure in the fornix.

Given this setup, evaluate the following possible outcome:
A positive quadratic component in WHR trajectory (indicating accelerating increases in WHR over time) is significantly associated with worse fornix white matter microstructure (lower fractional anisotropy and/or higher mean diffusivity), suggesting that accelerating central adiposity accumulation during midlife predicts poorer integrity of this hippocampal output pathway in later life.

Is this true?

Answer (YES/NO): NO